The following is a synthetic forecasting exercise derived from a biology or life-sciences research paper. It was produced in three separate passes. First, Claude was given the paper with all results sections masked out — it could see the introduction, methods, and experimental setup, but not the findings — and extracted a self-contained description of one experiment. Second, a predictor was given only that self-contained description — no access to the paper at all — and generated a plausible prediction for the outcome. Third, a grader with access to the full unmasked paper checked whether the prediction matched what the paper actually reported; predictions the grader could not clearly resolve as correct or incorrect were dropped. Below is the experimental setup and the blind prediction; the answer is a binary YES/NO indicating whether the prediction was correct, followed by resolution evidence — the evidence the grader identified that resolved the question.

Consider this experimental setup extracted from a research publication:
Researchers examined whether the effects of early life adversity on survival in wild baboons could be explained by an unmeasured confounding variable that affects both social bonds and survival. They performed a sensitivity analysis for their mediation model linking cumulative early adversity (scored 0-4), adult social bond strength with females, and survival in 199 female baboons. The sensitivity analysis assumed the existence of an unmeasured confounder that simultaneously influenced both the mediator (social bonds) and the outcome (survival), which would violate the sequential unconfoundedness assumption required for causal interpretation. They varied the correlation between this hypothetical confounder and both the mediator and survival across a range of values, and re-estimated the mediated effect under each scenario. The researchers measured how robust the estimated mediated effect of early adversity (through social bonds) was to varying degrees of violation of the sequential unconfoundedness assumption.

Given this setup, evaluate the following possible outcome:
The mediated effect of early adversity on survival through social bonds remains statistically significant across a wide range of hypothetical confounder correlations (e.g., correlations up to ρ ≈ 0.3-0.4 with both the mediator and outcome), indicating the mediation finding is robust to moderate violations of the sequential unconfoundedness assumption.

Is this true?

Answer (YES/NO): NO